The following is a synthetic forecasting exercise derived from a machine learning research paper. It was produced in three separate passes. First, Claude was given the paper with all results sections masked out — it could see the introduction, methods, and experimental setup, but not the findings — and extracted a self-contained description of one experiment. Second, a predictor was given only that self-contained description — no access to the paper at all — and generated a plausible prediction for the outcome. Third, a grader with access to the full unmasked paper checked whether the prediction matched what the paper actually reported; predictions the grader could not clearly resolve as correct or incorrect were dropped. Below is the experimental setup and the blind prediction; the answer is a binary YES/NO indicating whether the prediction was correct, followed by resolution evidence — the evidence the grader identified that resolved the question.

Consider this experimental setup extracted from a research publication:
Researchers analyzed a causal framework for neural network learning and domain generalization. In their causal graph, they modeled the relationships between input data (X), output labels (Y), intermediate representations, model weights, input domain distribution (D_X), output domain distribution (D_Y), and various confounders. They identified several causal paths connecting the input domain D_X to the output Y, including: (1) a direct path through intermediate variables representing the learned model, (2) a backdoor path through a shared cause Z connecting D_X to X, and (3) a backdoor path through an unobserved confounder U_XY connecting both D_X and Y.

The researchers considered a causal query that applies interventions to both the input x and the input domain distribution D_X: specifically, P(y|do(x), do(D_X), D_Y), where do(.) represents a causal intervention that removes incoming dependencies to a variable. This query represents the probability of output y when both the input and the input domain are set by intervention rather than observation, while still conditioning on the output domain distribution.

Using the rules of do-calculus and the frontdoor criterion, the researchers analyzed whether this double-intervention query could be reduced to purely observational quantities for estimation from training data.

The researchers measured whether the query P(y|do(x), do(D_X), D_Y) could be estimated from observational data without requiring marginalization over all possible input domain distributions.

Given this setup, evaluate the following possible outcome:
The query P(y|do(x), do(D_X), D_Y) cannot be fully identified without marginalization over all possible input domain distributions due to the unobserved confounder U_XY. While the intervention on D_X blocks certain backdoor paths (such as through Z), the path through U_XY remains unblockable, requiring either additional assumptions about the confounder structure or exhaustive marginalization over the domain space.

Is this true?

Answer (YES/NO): NO